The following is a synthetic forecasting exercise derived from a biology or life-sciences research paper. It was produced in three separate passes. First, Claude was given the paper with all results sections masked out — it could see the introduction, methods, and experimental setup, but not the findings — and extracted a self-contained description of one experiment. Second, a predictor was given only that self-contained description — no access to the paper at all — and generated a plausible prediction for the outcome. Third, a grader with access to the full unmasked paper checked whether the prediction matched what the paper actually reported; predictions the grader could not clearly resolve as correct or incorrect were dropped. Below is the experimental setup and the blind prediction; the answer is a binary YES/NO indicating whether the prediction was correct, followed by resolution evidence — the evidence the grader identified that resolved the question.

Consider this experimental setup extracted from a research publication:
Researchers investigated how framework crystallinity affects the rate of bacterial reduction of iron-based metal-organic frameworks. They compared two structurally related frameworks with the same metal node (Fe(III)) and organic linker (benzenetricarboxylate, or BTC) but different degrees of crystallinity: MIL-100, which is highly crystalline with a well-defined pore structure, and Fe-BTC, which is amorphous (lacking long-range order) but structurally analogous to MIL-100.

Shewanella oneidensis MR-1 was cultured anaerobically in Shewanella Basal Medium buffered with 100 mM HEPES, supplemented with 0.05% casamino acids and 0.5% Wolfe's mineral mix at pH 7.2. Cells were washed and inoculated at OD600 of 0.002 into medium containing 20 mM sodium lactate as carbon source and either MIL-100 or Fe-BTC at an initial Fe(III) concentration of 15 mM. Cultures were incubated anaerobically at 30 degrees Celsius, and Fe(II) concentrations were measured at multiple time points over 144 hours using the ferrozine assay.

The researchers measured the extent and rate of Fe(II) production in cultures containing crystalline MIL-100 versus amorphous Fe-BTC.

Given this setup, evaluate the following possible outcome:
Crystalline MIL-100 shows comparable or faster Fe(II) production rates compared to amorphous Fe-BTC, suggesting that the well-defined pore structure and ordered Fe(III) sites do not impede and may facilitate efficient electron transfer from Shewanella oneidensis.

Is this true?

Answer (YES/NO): YES